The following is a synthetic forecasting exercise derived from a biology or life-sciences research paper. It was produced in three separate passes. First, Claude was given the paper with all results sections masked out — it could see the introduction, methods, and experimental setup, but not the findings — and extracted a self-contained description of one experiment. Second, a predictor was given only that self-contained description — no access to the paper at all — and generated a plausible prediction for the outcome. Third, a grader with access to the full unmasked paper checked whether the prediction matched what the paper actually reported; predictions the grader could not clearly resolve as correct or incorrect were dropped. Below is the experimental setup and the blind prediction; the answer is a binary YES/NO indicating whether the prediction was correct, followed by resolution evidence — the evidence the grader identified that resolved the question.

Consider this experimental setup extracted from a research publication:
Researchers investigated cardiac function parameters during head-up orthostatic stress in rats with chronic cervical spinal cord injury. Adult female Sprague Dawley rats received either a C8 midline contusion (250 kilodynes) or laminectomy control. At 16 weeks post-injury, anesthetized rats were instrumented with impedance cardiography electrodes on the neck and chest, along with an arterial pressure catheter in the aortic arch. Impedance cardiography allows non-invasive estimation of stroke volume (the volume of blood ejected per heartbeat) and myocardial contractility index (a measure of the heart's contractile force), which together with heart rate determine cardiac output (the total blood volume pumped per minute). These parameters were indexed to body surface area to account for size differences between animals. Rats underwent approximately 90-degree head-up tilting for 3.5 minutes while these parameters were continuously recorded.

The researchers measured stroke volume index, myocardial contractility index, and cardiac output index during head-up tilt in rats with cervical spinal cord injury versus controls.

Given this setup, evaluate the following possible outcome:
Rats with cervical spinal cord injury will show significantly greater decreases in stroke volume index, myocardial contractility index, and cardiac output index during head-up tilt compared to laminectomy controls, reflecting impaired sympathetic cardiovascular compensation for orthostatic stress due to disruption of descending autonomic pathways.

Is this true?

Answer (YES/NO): YES